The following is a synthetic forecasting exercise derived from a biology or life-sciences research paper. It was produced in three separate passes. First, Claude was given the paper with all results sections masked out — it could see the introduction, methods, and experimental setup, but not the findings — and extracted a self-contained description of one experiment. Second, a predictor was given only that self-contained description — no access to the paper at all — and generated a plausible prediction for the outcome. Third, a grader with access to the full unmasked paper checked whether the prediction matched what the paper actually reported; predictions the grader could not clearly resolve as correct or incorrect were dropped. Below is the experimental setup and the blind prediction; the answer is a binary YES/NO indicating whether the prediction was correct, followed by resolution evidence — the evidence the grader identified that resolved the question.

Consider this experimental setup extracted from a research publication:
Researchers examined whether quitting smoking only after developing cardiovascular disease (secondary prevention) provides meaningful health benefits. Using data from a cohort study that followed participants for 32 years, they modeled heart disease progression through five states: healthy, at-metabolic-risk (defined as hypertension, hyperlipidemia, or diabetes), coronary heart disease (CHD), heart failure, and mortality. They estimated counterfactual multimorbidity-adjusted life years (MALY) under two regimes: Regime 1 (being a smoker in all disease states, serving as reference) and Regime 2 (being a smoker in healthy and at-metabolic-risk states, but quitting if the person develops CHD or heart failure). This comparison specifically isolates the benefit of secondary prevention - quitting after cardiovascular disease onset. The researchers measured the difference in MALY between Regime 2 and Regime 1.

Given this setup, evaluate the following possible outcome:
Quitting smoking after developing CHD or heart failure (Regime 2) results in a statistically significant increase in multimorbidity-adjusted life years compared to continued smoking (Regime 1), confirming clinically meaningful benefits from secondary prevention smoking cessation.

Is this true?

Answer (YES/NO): YES